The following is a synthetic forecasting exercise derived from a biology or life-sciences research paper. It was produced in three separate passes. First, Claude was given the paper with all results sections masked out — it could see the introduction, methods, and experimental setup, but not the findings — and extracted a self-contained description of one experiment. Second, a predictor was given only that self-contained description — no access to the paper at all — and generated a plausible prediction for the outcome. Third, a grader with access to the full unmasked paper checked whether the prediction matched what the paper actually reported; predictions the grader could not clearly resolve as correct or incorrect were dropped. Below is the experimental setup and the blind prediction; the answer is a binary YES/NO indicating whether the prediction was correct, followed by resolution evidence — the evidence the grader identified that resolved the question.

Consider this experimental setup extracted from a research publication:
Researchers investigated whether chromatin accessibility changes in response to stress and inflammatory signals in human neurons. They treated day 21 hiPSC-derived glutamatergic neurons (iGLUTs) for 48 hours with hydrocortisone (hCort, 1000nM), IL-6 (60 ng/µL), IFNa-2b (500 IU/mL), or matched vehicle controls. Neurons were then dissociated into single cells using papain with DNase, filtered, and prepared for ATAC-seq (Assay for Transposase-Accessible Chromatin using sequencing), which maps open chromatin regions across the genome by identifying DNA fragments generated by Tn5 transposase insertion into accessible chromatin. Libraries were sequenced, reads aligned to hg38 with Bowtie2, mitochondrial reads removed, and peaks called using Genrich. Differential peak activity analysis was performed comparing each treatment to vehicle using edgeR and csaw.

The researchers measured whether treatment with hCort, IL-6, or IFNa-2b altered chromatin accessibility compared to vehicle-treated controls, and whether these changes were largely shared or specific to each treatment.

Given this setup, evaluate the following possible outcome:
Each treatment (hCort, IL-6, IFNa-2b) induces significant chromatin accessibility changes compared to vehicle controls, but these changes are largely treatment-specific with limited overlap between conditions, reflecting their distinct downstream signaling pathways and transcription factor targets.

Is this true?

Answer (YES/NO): NO